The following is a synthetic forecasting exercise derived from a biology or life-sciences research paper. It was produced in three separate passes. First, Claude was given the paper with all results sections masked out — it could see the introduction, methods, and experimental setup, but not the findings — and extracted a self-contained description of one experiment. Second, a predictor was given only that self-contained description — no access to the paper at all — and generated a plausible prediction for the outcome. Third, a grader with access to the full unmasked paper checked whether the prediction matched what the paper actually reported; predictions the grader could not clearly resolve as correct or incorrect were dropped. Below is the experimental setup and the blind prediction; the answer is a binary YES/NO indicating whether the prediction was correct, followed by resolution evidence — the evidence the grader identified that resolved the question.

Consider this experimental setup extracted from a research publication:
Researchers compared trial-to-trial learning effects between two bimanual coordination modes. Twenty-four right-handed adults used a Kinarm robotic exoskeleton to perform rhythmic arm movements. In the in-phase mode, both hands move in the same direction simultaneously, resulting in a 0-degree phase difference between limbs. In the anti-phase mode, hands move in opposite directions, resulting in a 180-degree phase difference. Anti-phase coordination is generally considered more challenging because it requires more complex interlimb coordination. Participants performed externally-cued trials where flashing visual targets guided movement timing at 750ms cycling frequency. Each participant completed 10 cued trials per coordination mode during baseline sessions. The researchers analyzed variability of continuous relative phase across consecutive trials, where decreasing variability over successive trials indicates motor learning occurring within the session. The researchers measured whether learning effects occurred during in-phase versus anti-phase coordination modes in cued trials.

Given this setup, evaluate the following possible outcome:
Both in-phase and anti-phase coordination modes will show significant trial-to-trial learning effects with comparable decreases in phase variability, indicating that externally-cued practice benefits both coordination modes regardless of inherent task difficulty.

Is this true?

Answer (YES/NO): NO